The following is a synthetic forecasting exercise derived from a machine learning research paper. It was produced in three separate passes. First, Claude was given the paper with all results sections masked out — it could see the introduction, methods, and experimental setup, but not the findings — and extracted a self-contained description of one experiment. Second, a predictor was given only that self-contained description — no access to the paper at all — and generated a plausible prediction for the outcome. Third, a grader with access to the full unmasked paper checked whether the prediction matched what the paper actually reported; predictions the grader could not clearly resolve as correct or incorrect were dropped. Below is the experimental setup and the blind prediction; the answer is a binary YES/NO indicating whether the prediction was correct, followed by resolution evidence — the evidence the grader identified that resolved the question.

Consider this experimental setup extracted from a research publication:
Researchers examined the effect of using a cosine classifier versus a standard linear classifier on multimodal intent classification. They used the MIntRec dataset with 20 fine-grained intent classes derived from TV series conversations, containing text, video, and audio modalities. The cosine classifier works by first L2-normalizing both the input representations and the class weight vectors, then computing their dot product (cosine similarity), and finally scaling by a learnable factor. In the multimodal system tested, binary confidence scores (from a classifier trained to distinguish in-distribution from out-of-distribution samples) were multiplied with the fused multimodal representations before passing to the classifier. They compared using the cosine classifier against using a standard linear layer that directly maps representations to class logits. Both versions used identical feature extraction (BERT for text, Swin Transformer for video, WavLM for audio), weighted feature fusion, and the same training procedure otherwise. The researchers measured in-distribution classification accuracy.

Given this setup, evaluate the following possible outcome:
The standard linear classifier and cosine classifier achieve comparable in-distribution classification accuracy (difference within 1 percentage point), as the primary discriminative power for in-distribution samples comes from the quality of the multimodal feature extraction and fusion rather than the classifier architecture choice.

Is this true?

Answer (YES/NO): NO